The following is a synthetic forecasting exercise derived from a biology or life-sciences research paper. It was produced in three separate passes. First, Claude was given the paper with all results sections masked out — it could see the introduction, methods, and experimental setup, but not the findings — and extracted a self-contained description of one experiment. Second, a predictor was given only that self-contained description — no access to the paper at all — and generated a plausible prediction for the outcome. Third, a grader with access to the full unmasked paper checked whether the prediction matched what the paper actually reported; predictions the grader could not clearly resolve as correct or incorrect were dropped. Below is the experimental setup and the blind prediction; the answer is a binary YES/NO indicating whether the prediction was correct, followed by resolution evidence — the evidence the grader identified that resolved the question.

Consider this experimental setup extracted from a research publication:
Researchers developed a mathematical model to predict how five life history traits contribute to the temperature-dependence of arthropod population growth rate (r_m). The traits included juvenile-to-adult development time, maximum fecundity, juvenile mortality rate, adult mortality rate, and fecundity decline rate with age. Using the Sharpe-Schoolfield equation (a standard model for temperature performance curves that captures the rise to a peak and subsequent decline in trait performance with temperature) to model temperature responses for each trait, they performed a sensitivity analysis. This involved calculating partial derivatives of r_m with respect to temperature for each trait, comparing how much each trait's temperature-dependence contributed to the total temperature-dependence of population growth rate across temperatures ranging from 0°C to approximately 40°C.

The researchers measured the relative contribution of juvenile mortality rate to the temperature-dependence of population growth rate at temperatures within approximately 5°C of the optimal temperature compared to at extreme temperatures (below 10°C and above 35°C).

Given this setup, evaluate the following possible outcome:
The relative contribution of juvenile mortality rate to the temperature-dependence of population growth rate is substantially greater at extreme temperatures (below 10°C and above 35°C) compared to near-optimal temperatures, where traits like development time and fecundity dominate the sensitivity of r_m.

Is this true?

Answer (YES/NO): YES